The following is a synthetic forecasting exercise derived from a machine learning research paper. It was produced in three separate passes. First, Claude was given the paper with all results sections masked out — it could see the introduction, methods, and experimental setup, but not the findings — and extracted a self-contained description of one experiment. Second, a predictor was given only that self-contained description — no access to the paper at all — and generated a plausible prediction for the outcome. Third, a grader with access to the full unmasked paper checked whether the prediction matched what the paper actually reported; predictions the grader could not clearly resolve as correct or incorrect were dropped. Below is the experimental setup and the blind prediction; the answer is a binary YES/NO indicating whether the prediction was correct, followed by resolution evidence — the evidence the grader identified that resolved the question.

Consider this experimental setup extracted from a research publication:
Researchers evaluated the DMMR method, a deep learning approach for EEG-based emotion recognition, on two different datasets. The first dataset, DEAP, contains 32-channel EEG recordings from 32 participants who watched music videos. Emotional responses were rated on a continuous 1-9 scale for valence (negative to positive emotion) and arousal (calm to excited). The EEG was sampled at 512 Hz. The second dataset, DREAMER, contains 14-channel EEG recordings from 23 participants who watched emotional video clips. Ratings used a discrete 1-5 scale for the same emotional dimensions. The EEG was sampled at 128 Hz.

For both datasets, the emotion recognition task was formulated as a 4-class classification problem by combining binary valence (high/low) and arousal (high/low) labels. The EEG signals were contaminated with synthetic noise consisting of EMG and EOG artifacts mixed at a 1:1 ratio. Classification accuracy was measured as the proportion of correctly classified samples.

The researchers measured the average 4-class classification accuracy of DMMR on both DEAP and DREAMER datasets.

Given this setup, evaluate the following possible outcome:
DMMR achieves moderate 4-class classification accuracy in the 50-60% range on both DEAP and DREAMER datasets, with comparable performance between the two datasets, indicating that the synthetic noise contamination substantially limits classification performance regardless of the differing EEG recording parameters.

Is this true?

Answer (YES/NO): NO